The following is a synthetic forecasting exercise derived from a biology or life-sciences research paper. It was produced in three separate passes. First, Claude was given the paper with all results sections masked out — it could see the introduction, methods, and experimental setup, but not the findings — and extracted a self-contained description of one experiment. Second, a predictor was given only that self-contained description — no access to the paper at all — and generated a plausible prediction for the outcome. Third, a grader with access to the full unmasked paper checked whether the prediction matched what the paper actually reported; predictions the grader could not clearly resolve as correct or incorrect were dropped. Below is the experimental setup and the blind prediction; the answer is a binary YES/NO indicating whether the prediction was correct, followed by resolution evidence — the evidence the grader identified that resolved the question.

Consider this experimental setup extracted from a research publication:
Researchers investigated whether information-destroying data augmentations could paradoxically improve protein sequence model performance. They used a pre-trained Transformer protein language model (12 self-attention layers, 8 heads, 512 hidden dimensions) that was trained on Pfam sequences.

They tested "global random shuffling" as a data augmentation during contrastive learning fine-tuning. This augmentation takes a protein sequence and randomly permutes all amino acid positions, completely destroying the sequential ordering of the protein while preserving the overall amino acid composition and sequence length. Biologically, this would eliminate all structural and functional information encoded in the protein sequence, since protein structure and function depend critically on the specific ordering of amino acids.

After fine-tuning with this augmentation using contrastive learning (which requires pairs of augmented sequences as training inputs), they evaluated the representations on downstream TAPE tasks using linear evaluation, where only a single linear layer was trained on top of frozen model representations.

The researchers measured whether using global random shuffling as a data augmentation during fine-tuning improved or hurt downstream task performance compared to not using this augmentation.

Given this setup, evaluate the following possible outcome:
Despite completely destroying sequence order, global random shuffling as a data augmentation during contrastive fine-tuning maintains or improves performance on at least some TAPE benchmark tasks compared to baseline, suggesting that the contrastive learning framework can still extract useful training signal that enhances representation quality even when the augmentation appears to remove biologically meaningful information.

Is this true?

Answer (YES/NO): YES